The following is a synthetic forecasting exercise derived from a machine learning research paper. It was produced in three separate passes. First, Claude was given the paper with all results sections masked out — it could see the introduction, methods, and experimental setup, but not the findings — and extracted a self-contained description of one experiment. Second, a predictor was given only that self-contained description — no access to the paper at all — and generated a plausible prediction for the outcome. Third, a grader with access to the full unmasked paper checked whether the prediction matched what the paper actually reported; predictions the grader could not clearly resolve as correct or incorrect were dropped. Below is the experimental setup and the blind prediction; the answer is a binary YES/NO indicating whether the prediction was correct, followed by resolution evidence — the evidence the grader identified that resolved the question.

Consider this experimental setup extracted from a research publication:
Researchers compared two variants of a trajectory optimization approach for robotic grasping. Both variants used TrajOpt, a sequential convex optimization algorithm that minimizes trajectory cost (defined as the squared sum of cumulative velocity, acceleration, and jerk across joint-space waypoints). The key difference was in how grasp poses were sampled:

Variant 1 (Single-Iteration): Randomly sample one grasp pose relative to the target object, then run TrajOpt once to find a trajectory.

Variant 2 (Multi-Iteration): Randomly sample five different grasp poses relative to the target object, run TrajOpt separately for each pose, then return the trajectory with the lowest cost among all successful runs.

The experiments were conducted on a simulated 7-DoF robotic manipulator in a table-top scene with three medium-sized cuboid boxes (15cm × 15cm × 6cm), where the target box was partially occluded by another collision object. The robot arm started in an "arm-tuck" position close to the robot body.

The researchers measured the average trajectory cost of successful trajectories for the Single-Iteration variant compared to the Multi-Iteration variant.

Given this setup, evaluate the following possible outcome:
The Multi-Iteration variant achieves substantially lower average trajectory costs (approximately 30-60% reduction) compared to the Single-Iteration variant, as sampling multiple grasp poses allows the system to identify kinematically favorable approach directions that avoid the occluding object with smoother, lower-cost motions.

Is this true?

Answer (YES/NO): NO